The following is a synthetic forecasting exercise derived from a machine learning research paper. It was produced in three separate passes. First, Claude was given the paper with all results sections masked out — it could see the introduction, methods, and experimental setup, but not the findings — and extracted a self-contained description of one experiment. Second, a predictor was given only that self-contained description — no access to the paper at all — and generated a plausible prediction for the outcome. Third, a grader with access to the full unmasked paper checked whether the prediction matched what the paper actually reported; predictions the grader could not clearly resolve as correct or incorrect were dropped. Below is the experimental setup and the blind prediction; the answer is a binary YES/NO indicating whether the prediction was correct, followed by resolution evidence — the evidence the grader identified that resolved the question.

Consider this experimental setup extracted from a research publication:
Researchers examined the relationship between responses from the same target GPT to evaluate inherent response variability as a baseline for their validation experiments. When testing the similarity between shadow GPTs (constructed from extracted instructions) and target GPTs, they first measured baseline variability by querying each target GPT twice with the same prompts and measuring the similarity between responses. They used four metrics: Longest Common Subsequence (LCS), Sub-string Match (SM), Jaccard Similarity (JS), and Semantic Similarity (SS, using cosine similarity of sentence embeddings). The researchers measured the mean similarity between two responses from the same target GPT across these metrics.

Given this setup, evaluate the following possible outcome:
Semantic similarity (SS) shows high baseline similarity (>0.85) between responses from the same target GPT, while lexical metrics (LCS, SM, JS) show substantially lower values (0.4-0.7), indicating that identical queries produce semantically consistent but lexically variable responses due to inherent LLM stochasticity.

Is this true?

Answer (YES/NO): NO